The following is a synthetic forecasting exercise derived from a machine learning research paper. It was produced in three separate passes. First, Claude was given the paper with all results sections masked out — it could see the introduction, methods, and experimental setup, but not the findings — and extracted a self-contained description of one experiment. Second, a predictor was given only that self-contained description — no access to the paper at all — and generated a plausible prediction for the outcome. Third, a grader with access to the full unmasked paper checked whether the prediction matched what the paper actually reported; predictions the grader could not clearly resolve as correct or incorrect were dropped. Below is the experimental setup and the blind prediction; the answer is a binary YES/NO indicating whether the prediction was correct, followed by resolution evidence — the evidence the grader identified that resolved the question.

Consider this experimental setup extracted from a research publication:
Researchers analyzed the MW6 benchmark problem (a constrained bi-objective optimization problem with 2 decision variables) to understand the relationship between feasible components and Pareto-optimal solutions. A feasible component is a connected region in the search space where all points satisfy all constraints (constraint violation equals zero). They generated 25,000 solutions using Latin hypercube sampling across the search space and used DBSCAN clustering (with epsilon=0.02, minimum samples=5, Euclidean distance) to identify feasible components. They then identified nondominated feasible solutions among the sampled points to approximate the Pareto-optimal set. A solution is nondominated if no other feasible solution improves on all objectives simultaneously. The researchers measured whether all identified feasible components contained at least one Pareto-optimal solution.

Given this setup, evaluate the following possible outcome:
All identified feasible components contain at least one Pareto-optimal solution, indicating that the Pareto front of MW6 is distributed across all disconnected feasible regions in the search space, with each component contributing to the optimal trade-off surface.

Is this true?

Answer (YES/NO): NO